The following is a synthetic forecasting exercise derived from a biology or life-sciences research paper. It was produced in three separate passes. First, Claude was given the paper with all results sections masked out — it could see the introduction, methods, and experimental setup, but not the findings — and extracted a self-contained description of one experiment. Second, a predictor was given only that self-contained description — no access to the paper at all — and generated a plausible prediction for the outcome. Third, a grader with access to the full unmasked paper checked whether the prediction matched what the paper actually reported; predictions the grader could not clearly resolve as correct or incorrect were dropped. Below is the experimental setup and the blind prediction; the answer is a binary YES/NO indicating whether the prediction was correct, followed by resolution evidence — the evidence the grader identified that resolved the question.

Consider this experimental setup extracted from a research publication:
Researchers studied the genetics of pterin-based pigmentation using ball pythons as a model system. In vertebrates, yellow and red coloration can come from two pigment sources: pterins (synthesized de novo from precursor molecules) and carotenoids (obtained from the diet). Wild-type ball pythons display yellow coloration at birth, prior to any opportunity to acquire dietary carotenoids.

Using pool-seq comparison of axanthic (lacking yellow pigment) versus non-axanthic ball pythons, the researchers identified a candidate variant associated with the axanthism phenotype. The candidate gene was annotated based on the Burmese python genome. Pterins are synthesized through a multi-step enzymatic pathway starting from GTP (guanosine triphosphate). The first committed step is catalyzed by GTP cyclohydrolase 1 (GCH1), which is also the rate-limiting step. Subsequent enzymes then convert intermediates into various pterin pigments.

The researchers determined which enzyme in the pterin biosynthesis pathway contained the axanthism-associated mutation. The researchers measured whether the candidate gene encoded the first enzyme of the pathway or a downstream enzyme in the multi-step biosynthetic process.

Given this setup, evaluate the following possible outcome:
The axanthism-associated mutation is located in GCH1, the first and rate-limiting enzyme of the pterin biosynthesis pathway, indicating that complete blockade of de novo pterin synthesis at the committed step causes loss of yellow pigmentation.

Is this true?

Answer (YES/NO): YES